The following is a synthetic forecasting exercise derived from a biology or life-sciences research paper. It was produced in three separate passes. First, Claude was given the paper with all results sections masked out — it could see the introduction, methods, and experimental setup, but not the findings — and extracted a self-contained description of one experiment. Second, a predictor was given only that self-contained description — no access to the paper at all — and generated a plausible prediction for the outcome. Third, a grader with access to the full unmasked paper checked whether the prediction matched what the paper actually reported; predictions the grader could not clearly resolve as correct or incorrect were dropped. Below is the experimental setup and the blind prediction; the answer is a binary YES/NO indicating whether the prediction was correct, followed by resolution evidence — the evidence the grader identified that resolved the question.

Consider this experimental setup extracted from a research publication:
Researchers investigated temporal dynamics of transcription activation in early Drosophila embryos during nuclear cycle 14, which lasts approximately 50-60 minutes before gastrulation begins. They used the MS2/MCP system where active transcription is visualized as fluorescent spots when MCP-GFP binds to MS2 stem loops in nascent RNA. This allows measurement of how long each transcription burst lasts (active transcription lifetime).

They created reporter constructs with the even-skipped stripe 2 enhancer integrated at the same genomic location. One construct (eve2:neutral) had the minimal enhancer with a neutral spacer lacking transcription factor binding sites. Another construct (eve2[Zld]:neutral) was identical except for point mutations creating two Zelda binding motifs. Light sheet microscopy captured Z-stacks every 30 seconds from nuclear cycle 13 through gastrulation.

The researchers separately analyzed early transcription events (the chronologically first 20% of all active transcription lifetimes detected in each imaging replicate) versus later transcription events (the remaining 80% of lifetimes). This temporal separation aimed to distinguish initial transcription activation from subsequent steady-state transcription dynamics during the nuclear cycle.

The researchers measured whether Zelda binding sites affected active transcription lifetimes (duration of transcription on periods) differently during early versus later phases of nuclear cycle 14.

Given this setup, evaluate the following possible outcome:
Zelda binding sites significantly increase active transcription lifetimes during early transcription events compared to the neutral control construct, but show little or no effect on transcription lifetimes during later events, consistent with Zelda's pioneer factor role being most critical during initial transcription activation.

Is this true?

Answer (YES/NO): YES